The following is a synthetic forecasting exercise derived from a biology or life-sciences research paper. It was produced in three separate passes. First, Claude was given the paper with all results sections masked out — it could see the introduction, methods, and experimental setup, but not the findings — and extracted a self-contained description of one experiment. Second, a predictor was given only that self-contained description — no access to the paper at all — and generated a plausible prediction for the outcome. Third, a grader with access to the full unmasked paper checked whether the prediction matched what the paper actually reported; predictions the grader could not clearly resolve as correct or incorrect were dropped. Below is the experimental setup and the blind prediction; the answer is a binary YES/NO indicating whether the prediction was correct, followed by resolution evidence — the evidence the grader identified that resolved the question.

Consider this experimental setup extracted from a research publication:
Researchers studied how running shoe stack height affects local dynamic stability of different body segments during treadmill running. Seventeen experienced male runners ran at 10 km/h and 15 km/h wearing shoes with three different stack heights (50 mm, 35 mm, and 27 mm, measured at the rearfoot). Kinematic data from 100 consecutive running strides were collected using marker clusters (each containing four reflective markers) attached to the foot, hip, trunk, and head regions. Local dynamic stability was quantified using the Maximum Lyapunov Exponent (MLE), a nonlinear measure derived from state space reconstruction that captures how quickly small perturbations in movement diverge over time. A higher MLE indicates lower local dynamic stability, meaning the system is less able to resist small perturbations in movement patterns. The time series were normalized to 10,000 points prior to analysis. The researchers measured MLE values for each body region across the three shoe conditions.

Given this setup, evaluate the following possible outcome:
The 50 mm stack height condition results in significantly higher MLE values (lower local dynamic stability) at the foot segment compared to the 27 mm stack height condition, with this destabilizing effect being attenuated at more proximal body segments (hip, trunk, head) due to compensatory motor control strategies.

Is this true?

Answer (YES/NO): NO